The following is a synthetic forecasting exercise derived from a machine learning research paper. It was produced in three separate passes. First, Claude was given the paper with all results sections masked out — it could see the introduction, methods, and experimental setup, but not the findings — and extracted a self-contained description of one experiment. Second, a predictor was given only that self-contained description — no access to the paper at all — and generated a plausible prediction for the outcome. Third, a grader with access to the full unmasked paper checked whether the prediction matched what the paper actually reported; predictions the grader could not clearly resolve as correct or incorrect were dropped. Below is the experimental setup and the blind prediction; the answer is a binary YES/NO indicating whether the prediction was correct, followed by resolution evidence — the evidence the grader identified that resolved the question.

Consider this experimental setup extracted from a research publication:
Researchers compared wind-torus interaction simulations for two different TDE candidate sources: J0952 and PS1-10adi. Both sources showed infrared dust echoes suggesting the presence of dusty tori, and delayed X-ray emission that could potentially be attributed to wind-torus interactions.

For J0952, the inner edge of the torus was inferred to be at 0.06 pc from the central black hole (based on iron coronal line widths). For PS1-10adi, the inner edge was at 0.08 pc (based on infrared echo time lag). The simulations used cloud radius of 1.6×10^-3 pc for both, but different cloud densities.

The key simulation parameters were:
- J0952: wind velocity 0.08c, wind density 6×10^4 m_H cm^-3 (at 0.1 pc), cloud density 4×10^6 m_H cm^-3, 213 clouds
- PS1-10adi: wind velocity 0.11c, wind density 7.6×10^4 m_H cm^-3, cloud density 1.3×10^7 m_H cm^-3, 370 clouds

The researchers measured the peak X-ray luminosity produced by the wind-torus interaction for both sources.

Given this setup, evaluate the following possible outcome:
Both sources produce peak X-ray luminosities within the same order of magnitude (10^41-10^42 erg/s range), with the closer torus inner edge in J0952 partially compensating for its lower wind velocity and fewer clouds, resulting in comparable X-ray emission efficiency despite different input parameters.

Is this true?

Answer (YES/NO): NO